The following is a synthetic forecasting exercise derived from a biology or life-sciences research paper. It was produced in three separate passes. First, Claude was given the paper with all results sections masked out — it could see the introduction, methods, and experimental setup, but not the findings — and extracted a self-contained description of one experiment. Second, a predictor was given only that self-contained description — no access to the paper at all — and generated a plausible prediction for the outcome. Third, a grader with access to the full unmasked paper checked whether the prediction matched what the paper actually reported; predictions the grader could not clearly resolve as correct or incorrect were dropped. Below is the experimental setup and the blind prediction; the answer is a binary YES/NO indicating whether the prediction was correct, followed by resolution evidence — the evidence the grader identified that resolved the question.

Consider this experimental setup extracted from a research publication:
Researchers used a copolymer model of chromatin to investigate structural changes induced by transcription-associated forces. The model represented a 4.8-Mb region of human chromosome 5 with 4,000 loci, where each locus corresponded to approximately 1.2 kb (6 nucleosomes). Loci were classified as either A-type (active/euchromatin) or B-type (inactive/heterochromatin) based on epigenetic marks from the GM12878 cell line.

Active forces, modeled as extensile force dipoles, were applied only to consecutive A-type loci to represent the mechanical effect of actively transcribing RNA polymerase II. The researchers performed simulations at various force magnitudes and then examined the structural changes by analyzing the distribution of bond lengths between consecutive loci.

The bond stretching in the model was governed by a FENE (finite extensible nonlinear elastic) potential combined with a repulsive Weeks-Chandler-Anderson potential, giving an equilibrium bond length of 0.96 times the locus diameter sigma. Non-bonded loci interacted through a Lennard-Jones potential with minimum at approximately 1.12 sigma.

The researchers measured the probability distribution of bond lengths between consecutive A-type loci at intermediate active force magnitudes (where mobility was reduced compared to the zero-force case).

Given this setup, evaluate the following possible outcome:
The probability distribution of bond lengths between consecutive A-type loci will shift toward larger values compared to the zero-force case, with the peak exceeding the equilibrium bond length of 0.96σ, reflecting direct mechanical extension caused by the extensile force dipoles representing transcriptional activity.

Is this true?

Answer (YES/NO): YES